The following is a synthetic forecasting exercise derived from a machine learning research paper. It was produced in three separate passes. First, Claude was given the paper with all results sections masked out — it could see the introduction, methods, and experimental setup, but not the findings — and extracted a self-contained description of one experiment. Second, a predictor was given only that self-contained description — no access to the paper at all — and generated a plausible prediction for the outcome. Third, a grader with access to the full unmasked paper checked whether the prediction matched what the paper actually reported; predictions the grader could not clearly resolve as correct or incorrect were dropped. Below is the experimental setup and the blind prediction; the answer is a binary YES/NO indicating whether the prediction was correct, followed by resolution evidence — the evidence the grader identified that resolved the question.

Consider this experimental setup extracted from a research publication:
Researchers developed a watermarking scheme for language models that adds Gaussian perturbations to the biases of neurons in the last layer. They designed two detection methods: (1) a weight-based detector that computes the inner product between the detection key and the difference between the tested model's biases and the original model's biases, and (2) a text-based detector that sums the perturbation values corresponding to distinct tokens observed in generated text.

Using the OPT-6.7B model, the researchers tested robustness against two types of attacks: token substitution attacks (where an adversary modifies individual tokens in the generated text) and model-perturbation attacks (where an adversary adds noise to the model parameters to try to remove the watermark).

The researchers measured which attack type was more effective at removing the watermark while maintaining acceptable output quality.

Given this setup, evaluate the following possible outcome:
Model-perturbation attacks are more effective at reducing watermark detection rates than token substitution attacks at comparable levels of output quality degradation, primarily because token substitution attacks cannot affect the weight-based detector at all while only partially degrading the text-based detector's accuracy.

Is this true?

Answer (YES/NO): YES